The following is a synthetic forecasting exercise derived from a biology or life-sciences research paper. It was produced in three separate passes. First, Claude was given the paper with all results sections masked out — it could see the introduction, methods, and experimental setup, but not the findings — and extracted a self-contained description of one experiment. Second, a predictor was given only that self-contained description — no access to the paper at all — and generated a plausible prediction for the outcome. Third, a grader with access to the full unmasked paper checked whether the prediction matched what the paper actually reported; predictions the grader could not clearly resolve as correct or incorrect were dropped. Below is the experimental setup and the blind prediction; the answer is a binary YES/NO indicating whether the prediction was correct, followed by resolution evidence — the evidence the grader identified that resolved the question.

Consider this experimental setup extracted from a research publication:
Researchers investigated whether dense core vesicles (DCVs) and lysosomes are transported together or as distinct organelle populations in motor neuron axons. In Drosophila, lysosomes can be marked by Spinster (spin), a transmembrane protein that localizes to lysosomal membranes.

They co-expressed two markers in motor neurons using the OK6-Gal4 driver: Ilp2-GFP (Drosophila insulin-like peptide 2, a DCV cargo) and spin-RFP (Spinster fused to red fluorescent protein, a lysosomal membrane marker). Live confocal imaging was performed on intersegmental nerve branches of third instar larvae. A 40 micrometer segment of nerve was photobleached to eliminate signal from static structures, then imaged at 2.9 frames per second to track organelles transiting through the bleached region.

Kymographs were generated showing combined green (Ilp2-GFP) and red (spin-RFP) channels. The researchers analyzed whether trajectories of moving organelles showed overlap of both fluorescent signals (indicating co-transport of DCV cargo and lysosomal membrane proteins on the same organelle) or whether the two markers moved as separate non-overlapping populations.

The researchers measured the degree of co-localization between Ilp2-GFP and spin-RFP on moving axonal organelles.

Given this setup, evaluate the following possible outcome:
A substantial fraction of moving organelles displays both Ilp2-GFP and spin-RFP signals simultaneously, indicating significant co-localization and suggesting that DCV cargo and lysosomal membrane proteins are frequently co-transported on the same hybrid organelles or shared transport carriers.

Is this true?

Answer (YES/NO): NO